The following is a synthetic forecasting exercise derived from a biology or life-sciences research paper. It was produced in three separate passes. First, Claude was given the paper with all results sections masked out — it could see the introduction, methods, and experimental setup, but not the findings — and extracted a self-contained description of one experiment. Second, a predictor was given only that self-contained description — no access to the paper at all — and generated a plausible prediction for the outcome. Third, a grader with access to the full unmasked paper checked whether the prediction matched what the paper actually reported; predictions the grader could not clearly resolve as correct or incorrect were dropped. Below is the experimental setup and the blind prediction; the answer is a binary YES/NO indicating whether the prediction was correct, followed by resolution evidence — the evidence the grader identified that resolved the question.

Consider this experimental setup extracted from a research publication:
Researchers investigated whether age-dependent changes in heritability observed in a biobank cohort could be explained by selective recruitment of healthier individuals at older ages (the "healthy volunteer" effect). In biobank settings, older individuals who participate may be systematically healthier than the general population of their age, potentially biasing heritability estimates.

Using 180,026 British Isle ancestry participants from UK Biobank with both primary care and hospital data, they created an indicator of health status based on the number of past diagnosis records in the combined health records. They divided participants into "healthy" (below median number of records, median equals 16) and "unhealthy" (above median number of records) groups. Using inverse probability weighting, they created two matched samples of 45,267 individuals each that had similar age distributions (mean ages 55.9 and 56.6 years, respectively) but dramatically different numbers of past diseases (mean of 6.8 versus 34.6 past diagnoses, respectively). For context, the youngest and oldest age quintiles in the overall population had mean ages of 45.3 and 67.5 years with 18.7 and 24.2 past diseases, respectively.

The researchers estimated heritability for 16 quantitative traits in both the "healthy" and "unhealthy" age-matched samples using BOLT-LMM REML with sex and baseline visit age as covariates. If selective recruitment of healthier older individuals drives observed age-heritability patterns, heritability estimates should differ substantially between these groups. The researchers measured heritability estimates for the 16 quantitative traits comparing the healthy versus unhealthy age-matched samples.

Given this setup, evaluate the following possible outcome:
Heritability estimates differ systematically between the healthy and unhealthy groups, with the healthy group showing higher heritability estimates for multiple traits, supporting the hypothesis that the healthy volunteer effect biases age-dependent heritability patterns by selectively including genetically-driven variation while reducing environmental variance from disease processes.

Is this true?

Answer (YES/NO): NO